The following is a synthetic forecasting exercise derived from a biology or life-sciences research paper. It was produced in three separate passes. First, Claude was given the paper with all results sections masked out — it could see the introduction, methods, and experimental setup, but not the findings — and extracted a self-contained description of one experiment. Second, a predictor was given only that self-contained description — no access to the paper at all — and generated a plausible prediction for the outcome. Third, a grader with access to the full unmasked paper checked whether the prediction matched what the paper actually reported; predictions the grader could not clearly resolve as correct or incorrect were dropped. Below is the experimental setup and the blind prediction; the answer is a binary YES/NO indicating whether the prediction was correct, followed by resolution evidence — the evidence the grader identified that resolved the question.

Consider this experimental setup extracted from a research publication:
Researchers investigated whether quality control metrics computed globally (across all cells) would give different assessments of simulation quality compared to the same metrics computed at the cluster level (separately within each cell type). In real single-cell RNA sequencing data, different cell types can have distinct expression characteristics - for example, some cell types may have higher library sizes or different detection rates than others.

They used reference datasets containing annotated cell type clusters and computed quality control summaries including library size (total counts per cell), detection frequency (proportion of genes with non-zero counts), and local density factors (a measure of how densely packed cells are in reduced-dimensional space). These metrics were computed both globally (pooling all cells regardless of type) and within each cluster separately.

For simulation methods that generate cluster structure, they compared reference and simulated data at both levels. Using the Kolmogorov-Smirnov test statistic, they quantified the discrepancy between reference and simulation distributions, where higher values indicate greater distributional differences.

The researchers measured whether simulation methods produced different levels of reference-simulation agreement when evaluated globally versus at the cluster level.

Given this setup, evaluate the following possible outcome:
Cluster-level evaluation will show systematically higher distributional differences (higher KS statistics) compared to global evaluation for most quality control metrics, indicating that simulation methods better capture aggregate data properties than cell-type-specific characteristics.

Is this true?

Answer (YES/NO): NO